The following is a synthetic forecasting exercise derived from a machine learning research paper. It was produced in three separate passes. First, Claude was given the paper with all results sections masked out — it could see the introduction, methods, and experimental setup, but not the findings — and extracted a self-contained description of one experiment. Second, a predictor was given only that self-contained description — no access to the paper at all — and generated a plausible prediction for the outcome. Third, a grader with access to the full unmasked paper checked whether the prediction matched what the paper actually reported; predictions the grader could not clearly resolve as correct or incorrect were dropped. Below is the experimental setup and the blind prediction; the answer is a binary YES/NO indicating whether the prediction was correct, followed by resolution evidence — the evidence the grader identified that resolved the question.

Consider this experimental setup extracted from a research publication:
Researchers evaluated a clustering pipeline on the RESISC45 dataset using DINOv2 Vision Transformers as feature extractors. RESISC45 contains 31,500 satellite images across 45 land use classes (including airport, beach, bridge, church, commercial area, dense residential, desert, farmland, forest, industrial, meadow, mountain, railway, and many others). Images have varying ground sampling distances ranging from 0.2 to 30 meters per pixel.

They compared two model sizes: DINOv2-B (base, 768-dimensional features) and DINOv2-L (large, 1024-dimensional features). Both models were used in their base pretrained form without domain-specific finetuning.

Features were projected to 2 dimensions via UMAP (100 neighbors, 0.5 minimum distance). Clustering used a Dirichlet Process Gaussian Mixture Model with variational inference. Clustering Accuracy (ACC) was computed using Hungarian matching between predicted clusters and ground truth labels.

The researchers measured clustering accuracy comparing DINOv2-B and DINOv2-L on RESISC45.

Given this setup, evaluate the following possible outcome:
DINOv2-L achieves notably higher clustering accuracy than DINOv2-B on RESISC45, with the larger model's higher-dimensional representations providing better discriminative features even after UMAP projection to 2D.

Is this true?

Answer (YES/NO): YES